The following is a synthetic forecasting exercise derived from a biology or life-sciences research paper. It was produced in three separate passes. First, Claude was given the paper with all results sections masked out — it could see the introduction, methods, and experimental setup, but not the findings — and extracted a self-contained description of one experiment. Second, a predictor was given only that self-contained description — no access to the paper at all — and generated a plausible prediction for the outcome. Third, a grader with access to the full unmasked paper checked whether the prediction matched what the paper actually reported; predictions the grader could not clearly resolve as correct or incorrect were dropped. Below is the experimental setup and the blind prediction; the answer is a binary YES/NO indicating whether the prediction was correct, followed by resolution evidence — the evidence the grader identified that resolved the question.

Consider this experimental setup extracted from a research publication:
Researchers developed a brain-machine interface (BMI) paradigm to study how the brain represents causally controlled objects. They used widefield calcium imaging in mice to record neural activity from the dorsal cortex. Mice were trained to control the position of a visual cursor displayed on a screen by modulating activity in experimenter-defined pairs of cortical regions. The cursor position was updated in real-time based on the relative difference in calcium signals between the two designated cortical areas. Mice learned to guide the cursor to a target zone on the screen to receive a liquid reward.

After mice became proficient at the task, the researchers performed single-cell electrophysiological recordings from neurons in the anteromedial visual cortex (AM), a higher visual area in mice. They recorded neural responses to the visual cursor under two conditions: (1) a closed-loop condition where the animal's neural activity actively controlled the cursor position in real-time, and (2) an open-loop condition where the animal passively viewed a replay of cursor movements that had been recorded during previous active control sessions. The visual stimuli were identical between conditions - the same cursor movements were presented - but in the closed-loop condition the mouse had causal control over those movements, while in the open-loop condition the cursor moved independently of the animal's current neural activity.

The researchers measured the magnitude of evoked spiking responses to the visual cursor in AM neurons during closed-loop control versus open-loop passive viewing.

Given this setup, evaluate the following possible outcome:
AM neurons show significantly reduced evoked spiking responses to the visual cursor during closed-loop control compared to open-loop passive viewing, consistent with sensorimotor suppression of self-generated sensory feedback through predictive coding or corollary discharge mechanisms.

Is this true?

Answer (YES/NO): NO